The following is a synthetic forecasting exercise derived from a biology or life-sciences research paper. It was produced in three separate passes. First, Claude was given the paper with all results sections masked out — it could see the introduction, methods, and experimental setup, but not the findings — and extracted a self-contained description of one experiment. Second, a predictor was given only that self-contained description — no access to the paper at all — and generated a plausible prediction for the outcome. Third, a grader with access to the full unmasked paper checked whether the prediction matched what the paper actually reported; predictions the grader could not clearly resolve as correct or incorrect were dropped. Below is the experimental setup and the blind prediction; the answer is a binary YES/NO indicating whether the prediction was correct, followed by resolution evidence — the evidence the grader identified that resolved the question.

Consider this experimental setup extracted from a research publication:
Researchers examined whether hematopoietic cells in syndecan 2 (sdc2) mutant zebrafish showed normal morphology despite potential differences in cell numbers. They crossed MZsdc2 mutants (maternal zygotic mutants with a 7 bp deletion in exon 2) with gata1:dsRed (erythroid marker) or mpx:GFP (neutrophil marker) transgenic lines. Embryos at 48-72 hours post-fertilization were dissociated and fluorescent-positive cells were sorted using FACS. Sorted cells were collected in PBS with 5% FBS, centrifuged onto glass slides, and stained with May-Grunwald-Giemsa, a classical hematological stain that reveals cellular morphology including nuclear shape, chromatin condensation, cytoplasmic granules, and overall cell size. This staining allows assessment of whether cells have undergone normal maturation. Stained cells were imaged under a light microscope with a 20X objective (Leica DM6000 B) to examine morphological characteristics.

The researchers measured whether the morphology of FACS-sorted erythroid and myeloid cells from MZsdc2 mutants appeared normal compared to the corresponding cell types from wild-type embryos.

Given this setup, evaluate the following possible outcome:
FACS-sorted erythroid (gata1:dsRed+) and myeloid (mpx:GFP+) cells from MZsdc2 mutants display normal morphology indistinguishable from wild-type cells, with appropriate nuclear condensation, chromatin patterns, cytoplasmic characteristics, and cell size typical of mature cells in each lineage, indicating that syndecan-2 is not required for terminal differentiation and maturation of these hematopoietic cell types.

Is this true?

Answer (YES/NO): NO